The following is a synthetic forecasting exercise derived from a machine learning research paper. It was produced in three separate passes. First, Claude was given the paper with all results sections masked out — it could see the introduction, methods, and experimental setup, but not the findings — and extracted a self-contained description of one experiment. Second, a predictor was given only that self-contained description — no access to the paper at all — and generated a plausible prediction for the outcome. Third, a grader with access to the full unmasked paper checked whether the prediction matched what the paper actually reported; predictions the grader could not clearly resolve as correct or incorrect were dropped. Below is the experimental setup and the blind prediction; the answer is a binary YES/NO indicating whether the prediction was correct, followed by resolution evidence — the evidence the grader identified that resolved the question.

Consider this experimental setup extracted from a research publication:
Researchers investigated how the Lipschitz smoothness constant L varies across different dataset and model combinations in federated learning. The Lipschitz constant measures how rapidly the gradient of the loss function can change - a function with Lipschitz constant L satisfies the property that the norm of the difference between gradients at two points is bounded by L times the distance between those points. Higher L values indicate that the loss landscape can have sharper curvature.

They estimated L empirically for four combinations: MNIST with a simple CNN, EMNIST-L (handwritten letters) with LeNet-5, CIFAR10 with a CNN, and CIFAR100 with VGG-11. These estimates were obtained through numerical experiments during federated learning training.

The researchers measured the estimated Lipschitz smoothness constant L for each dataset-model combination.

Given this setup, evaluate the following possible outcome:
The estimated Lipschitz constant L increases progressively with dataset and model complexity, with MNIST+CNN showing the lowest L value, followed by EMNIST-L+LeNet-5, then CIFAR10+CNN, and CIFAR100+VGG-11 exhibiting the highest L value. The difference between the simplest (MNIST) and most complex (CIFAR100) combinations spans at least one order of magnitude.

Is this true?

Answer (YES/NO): NO